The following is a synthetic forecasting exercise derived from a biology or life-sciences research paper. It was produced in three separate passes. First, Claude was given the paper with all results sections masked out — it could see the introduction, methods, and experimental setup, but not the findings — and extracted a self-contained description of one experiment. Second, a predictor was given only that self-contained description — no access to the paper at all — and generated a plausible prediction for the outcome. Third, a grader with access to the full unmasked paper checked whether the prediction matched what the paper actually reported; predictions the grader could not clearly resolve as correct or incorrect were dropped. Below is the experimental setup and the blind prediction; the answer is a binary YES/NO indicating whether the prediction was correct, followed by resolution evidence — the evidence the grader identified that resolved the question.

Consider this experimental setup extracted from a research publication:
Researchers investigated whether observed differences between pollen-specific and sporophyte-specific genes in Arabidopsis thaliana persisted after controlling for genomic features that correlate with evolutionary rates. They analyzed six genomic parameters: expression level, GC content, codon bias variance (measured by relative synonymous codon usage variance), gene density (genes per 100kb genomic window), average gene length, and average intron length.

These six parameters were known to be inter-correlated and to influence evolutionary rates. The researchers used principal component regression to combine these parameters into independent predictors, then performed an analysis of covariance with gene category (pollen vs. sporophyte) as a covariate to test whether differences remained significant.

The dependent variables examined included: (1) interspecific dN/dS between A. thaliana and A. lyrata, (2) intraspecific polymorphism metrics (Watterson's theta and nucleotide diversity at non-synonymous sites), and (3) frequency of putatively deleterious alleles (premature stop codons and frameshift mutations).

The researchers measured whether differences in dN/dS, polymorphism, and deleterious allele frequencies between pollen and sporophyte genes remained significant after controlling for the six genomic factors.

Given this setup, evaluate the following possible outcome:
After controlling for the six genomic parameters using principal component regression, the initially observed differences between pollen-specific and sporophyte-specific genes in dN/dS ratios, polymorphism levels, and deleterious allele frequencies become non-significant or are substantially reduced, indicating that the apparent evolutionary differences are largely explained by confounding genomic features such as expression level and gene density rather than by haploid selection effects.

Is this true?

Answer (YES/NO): NO